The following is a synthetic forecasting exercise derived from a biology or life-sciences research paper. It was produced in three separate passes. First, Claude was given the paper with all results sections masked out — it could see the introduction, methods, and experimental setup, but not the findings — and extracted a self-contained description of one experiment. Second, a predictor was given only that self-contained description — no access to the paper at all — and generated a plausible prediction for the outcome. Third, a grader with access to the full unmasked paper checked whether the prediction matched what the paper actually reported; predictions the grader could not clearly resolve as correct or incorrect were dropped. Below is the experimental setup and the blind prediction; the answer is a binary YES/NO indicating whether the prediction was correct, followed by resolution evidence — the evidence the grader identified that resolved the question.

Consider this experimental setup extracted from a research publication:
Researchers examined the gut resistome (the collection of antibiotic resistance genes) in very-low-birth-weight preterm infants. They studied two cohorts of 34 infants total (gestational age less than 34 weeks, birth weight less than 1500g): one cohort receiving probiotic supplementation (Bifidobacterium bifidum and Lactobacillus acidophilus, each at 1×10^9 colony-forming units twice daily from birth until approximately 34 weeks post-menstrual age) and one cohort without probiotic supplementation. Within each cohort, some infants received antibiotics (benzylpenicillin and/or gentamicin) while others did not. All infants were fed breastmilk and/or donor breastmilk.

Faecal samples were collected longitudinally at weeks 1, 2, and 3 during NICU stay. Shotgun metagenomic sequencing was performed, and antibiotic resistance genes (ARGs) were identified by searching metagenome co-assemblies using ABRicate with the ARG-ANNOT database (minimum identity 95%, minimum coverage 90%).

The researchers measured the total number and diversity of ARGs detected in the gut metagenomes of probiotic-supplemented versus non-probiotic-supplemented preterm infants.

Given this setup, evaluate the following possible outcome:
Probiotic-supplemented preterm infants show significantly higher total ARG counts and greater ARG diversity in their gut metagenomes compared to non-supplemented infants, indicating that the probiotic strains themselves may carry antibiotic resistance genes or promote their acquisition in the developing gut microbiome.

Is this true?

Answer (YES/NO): NO